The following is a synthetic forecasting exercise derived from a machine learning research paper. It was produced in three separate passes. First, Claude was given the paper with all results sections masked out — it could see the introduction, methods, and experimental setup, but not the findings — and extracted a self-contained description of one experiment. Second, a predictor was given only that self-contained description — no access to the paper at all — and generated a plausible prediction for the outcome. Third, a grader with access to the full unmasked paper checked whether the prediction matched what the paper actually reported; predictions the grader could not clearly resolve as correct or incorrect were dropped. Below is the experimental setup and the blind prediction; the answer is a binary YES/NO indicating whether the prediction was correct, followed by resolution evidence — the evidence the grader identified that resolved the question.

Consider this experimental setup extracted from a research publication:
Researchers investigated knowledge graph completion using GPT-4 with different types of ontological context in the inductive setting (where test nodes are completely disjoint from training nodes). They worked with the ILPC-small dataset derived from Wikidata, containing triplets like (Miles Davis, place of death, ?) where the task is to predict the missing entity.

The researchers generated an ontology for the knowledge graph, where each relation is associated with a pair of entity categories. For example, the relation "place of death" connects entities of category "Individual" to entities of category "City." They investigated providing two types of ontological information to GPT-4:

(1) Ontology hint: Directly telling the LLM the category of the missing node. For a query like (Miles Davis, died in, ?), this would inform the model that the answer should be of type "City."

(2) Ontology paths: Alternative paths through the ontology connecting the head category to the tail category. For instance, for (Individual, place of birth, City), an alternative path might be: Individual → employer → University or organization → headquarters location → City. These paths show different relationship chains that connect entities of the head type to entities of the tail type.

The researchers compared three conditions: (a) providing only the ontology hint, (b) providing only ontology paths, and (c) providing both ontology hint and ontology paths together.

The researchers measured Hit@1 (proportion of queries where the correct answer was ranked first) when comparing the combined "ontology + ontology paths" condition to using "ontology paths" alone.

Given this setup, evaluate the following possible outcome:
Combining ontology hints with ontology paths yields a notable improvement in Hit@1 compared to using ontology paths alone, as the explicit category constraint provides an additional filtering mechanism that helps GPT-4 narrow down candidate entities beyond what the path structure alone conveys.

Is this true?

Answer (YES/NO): NO